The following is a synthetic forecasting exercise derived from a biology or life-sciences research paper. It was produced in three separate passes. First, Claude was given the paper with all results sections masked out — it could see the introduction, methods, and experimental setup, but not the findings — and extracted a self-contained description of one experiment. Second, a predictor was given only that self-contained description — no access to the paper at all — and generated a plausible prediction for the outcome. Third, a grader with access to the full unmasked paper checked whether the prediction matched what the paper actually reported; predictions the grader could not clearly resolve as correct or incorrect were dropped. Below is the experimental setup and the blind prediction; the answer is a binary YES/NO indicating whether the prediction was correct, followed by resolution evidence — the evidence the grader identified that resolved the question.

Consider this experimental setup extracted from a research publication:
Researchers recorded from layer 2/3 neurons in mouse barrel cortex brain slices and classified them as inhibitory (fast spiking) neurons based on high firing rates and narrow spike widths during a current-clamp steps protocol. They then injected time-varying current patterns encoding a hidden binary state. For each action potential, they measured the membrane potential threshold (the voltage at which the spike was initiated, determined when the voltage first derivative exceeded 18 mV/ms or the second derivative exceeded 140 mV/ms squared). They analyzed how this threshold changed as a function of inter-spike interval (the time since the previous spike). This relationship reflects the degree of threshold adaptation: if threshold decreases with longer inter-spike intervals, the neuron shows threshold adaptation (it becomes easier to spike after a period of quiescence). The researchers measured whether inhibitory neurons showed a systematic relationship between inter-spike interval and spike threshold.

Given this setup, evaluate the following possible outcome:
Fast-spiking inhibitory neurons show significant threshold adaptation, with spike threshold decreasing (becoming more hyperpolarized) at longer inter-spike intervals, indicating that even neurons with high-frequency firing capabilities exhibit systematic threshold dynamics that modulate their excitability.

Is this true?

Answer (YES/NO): YES